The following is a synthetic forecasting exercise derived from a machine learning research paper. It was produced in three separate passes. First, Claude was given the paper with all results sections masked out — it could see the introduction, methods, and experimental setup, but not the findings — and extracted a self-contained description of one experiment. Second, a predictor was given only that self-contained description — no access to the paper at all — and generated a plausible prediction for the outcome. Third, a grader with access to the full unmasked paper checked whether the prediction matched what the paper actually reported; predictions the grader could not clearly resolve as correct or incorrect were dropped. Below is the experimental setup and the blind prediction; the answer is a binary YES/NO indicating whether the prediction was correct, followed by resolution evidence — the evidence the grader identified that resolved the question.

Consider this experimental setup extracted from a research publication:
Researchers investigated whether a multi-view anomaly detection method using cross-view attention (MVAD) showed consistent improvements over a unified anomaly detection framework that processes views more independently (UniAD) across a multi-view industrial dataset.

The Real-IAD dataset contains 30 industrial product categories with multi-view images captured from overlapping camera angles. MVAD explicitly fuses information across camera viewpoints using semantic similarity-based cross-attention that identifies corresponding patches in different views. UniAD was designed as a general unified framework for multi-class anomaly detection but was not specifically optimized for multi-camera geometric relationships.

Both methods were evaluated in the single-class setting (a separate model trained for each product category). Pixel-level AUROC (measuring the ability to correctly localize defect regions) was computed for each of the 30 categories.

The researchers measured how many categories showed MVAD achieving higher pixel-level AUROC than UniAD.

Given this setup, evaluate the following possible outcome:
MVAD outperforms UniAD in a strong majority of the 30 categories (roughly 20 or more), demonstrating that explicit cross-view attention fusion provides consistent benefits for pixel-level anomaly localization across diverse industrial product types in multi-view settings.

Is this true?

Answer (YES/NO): YES